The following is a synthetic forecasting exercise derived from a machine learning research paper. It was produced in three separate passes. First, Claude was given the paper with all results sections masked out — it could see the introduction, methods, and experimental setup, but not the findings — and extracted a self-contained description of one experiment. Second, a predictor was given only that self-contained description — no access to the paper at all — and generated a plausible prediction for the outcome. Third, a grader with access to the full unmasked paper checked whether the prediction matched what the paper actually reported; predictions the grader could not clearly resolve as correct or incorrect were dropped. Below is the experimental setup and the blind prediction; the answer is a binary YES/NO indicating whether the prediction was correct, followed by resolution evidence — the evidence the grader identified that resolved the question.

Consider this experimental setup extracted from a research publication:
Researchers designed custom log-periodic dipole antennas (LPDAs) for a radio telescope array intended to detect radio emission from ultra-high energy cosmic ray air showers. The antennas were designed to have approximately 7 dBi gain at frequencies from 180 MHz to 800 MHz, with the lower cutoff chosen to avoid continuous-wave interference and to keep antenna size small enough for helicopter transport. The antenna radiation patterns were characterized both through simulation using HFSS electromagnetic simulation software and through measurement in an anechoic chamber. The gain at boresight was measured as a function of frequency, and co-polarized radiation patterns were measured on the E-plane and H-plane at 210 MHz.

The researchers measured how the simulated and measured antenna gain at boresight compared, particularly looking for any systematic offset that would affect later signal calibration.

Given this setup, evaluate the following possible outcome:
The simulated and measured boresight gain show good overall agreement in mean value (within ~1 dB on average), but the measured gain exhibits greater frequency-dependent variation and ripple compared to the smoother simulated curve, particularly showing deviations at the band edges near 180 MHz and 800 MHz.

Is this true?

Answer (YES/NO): NO